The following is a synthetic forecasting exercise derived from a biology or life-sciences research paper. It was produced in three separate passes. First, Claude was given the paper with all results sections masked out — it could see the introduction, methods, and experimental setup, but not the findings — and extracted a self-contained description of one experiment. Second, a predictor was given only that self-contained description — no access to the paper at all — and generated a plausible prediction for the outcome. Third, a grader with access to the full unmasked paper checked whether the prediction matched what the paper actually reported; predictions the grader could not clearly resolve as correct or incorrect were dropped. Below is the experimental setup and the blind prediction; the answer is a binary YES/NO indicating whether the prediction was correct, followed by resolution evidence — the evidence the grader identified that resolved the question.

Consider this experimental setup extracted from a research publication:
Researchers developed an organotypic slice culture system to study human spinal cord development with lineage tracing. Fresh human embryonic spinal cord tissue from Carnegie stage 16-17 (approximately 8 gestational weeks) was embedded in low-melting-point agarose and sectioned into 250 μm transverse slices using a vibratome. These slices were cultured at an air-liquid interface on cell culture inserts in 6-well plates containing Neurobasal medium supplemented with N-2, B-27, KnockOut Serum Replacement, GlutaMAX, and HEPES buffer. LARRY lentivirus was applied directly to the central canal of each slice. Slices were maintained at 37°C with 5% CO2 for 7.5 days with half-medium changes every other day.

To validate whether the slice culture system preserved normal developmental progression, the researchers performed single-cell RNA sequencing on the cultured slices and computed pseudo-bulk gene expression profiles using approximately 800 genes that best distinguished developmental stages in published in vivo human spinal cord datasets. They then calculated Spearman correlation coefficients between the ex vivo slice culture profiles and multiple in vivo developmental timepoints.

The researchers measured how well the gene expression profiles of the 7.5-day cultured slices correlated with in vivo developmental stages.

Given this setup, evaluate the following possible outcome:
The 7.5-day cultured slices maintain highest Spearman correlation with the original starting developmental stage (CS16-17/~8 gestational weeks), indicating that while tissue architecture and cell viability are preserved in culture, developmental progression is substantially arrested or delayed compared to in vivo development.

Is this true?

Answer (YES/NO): NO